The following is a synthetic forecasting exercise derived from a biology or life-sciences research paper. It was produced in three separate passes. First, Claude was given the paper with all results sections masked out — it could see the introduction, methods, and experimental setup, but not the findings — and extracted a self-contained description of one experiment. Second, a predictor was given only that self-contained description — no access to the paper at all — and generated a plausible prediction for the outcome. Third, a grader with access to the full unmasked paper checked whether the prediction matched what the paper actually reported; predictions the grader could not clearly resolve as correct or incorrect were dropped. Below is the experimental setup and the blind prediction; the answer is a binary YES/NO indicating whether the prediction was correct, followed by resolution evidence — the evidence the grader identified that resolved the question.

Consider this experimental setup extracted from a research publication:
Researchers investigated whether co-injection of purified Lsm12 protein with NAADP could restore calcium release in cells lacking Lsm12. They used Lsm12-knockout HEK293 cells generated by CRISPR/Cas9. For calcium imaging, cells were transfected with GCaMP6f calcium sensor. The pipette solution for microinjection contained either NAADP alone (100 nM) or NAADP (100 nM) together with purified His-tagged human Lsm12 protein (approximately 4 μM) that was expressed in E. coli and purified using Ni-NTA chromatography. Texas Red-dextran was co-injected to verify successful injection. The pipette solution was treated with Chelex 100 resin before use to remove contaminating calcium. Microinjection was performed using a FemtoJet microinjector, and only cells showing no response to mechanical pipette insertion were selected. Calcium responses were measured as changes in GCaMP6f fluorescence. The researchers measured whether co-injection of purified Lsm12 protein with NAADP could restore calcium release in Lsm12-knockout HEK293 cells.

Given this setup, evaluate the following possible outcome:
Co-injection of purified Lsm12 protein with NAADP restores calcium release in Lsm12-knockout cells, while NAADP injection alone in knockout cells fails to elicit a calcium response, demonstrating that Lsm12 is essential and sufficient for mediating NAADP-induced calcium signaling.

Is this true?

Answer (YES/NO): YES